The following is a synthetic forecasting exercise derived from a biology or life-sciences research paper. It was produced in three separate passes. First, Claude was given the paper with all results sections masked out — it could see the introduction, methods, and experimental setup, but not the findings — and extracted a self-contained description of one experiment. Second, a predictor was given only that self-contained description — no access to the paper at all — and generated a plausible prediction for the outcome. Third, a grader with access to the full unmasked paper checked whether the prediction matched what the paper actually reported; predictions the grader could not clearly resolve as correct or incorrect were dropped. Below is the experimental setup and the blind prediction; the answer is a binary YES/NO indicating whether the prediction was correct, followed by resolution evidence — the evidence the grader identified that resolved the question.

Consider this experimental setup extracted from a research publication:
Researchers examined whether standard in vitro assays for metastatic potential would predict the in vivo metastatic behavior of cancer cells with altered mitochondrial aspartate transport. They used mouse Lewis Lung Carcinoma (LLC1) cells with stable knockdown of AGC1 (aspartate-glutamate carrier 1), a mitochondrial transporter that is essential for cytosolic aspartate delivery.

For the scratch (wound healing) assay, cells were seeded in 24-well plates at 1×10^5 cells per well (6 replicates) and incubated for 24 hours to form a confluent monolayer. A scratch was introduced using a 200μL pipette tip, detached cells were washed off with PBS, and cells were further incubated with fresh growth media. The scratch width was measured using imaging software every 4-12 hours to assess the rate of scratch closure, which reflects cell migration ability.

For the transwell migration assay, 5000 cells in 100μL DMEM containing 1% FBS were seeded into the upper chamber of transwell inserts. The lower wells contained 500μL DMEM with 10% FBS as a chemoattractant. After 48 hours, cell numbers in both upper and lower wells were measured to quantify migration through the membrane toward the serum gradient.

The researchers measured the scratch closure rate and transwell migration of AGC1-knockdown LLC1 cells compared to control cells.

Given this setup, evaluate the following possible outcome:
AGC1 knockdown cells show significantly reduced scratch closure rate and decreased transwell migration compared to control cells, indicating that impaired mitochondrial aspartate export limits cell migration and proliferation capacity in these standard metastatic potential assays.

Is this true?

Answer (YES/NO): NO